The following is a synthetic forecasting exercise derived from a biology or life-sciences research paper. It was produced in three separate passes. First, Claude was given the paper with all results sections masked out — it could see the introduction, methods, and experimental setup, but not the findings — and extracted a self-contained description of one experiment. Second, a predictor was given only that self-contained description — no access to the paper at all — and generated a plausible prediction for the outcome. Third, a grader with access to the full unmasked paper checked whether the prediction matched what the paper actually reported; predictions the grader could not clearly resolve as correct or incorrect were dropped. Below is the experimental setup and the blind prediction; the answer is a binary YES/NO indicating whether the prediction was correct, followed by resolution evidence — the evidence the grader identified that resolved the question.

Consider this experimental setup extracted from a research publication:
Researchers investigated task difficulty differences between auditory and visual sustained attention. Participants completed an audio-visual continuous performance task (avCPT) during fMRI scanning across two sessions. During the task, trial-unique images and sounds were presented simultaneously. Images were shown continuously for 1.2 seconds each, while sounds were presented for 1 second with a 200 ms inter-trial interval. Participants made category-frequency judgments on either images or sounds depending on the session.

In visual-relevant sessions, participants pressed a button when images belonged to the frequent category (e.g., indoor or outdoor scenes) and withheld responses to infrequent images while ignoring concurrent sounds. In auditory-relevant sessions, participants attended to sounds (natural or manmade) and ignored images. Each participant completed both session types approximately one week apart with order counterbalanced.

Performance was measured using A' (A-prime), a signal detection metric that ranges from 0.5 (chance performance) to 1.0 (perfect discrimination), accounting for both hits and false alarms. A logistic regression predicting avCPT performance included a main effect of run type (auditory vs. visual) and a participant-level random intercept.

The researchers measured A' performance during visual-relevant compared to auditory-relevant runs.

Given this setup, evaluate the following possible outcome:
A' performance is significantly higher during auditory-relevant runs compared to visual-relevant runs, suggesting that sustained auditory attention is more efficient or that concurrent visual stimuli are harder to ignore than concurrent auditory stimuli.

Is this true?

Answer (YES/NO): NO